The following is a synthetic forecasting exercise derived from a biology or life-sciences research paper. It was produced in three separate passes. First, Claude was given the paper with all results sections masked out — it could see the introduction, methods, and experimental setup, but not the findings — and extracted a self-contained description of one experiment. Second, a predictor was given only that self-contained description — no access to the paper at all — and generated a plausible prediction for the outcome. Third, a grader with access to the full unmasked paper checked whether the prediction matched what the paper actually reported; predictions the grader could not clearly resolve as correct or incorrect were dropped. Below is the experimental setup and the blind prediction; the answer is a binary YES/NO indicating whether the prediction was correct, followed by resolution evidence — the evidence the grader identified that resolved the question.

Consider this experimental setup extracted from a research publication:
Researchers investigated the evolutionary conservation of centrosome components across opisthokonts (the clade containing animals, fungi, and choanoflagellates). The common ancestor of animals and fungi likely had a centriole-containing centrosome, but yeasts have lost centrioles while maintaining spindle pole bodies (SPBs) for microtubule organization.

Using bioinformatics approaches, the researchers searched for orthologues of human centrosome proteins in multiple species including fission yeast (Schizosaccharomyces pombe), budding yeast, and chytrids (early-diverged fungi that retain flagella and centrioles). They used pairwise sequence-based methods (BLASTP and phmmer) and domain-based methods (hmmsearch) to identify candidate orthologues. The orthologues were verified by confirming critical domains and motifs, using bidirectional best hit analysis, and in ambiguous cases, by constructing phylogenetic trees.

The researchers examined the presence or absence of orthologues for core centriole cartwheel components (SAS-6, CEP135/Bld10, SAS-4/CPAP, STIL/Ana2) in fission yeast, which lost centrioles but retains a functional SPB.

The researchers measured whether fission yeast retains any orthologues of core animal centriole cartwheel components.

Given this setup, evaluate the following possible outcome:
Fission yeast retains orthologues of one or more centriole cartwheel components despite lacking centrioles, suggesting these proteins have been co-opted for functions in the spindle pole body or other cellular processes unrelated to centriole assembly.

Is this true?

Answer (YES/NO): NO